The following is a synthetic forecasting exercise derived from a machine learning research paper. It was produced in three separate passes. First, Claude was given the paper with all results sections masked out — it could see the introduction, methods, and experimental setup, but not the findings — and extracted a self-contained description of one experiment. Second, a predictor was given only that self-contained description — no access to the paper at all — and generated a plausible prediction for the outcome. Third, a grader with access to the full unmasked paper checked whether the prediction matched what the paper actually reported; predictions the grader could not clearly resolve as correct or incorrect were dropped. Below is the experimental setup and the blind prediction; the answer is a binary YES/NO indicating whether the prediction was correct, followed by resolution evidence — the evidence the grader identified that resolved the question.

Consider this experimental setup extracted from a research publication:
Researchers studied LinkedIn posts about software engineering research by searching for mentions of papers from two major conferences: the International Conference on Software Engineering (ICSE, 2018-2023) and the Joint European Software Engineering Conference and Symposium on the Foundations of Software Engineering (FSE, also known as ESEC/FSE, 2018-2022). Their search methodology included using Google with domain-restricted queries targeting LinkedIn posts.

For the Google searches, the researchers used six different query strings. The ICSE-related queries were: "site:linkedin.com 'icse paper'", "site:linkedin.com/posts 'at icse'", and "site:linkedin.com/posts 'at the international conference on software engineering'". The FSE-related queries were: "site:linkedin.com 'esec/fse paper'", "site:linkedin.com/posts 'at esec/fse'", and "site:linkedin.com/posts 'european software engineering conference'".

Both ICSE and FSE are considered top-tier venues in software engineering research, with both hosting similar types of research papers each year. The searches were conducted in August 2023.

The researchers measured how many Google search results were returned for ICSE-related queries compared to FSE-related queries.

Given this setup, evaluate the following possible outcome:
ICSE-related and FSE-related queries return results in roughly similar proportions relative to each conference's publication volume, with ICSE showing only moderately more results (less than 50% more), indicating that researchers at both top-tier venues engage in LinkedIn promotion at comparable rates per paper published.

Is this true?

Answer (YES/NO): NO